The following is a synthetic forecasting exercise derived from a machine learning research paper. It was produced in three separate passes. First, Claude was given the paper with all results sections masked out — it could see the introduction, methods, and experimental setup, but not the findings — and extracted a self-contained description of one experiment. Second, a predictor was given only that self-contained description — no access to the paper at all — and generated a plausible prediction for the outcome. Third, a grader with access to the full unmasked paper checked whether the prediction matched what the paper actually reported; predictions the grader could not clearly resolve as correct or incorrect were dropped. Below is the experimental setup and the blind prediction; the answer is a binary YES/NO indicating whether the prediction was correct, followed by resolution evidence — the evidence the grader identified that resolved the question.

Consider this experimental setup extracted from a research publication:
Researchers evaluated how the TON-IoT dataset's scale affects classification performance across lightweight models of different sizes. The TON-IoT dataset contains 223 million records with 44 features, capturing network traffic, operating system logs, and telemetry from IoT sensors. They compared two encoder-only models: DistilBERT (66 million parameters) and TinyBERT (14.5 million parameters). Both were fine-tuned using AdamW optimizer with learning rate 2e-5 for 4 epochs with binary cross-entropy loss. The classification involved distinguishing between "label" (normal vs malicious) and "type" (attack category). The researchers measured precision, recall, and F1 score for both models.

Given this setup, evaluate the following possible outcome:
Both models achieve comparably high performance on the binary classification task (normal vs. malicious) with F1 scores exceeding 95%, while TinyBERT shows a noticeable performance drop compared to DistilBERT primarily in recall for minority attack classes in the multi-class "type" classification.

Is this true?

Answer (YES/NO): NO